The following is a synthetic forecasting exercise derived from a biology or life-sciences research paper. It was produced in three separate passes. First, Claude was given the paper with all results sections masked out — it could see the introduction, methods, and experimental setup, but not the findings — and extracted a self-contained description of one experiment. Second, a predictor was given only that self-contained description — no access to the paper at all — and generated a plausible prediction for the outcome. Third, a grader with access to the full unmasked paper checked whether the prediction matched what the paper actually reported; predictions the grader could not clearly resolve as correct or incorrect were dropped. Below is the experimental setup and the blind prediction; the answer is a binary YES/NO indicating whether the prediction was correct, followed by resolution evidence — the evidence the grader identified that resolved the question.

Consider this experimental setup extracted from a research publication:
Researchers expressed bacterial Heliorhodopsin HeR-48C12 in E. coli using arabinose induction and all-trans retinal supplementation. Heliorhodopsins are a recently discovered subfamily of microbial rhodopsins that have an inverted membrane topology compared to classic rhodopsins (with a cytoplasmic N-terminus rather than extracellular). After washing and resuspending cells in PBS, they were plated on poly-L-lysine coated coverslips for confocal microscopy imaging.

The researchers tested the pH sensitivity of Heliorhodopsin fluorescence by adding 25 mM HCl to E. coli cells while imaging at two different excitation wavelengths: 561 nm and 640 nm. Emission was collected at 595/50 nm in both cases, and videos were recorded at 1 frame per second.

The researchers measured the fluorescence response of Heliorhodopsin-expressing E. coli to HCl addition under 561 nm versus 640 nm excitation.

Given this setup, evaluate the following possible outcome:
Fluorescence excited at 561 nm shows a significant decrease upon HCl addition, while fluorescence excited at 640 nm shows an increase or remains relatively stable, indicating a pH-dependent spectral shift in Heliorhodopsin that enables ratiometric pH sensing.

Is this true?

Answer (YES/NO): NO